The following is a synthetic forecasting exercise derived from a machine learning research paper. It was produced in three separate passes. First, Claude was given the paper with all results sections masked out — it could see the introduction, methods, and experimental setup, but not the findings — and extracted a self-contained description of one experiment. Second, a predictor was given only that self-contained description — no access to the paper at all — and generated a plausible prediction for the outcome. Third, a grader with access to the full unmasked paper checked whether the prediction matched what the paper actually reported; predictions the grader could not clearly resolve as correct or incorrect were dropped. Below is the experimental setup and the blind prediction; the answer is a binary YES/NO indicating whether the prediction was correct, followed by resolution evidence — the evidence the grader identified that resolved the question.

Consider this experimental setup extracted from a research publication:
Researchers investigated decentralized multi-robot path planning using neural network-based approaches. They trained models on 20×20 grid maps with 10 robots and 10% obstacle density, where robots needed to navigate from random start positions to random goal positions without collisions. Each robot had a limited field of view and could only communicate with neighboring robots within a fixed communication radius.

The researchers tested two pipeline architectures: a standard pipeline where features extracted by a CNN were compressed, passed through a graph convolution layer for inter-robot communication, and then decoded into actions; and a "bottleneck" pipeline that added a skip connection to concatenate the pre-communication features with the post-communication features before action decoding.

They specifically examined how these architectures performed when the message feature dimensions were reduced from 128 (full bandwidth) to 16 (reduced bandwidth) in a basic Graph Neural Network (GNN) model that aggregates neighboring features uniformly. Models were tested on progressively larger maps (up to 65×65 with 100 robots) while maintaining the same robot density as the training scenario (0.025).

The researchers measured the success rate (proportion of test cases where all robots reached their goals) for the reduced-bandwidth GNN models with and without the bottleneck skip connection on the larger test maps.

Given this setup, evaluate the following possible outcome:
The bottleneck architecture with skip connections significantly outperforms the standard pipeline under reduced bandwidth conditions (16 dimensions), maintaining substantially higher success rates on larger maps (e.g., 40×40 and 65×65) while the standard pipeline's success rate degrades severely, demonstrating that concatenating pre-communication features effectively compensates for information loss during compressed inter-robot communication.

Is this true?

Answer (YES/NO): NO